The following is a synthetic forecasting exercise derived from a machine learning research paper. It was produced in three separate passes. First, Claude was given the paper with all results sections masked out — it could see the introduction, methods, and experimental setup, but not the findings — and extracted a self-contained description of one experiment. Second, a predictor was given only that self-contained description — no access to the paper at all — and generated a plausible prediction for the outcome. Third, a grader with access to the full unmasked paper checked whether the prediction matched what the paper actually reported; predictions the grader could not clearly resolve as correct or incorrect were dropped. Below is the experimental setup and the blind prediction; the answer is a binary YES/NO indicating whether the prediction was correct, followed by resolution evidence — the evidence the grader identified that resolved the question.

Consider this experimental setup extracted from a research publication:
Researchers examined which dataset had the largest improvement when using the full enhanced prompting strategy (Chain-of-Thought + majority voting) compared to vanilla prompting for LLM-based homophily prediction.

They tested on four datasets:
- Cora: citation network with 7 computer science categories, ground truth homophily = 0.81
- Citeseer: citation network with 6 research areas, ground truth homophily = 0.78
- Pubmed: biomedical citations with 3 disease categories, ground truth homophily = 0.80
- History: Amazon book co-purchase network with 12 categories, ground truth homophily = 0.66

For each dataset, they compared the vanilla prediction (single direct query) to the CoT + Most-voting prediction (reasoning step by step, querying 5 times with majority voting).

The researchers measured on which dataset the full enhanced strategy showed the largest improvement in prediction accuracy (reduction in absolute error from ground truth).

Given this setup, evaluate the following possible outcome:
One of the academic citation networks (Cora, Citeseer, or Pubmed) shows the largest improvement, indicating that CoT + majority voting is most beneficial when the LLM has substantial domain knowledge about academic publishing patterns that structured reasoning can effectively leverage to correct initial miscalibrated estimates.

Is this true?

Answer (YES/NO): YES